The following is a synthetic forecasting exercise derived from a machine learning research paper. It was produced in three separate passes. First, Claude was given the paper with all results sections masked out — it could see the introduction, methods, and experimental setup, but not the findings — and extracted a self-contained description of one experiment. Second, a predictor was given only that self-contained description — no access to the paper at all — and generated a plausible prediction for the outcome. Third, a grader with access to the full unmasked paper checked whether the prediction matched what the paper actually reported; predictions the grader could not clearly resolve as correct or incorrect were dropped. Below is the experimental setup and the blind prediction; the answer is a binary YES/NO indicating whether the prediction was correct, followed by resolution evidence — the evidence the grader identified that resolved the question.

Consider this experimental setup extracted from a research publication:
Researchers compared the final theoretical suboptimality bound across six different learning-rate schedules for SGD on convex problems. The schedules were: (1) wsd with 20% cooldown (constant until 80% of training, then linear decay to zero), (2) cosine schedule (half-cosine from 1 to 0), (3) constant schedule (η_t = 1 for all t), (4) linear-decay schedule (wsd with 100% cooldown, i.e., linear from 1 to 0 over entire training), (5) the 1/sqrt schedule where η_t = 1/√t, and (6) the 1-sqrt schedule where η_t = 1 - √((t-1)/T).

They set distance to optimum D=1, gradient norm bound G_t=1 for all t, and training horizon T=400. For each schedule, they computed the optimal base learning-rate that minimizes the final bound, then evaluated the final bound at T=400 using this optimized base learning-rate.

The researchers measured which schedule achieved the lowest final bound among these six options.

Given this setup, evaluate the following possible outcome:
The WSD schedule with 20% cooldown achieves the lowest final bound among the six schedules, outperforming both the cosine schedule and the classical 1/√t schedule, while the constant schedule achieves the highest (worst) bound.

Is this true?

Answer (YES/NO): NO